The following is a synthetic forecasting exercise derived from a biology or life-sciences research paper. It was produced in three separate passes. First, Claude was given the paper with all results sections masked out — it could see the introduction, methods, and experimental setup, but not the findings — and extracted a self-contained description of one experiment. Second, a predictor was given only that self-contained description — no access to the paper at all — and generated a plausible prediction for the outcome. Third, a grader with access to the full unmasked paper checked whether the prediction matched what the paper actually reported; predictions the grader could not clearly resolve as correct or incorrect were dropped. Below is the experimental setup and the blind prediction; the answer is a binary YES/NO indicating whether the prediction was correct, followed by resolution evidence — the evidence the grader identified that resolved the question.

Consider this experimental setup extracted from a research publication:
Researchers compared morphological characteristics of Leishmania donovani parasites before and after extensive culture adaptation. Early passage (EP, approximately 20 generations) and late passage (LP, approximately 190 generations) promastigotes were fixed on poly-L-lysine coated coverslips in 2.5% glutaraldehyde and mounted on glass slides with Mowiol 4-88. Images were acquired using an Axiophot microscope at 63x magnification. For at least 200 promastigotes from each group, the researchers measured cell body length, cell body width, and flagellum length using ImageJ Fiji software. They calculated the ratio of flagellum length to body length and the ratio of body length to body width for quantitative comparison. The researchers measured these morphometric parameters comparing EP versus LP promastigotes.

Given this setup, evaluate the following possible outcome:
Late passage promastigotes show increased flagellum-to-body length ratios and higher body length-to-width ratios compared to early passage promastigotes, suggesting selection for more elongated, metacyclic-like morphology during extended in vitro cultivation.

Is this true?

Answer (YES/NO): NO